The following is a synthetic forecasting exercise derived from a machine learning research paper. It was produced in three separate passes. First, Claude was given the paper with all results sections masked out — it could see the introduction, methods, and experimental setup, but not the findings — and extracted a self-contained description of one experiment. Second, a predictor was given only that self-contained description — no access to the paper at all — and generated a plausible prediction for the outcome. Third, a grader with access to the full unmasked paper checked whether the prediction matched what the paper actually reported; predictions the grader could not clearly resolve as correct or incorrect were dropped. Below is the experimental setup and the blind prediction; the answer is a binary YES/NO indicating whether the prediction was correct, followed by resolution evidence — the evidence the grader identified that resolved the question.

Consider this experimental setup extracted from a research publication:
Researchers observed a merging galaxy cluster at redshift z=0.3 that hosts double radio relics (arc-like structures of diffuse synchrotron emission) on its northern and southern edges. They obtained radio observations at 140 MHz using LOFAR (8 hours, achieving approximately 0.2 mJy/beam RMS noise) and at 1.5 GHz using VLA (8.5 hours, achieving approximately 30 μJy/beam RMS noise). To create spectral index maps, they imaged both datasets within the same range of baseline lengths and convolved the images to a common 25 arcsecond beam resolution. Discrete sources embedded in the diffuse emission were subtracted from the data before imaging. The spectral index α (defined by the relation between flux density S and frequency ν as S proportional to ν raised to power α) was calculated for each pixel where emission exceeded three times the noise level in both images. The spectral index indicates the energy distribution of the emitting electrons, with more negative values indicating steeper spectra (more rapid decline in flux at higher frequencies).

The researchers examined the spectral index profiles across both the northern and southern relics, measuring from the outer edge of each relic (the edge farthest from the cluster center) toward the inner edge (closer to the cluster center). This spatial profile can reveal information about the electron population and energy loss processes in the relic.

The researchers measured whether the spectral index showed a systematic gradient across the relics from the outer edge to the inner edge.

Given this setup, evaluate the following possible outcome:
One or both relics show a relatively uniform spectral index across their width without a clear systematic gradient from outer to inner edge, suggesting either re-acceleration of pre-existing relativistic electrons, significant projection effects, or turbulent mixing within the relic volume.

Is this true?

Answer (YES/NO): NO